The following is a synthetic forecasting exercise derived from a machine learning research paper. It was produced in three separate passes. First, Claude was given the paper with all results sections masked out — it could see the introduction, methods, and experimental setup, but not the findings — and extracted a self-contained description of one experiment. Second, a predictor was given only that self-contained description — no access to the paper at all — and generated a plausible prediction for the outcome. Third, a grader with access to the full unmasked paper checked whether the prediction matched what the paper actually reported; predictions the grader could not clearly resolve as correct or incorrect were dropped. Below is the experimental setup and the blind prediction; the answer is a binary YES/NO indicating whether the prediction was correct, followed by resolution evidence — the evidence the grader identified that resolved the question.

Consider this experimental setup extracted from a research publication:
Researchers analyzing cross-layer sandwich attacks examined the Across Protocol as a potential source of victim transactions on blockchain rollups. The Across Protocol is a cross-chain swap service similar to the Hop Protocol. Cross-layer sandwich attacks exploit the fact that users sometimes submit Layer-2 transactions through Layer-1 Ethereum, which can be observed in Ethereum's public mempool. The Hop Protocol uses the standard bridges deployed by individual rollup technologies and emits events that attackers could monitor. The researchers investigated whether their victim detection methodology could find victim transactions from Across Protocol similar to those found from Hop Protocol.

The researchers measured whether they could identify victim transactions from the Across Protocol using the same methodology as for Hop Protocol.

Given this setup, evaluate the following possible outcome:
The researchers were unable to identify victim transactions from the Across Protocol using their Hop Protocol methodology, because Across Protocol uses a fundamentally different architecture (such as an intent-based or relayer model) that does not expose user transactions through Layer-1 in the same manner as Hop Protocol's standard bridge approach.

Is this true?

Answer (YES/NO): YES